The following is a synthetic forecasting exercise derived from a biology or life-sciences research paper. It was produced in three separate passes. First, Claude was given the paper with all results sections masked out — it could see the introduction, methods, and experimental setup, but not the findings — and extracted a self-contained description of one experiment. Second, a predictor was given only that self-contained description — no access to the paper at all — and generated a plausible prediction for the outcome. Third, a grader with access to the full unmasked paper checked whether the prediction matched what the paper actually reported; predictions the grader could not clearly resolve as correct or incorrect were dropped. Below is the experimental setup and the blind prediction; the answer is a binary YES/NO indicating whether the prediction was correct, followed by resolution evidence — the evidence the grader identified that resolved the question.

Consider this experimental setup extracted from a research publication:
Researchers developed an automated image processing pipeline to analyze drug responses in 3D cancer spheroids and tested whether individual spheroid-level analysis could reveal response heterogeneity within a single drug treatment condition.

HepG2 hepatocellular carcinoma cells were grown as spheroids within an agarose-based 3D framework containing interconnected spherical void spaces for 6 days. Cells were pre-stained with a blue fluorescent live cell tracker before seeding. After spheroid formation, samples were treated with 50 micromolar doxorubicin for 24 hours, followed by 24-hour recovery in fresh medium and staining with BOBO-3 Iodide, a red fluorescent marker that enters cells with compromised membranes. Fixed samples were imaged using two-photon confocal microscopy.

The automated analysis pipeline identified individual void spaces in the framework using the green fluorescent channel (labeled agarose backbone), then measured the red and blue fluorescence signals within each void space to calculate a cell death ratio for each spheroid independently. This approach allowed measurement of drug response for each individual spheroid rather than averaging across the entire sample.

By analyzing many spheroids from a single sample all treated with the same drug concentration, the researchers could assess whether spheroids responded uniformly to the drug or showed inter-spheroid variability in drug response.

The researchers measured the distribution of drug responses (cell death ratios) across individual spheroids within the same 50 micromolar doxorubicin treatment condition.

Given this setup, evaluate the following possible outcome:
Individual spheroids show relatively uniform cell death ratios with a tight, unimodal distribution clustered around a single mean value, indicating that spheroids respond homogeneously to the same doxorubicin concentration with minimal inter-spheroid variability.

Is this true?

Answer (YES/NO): YES